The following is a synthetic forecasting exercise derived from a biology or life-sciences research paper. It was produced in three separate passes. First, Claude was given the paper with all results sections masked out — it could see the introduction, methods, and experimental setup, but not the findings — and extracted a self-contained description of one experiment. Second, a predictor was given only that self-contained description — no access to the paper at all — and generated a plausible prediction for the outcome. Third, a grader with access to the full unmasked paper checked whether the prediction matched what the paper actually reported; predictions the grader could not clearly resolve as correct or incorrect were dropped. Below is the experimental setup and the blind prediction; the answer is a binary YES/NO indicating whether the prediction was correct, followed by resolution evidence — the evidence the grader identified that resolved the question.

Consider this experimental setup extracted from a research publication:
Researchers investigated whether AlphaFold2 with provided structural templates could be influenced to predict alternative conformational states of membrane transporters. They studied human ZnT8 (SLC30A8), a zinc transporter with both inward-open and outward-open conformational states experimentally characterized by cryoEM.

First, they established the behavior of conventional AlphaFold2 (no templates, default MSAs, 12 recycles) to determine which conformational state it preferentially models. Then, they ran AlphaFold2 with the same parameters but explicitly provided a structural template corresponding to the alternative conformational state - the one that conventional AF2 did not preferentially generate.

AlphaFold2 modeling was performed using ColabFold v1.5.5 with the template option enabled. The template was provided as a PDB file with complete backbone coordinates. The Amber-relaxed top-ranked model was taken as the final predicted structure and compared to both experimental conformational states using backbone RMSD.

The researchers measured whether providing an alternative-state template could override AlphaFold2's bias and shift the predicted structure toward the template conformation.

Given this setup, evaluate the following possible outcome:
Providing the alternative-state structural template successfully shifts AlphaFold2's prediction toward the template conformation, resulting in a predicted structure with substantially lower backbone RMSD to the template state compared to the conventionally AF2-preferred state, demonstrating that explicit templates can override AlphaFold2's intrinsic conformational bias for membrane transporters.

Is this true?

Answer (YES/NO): YES